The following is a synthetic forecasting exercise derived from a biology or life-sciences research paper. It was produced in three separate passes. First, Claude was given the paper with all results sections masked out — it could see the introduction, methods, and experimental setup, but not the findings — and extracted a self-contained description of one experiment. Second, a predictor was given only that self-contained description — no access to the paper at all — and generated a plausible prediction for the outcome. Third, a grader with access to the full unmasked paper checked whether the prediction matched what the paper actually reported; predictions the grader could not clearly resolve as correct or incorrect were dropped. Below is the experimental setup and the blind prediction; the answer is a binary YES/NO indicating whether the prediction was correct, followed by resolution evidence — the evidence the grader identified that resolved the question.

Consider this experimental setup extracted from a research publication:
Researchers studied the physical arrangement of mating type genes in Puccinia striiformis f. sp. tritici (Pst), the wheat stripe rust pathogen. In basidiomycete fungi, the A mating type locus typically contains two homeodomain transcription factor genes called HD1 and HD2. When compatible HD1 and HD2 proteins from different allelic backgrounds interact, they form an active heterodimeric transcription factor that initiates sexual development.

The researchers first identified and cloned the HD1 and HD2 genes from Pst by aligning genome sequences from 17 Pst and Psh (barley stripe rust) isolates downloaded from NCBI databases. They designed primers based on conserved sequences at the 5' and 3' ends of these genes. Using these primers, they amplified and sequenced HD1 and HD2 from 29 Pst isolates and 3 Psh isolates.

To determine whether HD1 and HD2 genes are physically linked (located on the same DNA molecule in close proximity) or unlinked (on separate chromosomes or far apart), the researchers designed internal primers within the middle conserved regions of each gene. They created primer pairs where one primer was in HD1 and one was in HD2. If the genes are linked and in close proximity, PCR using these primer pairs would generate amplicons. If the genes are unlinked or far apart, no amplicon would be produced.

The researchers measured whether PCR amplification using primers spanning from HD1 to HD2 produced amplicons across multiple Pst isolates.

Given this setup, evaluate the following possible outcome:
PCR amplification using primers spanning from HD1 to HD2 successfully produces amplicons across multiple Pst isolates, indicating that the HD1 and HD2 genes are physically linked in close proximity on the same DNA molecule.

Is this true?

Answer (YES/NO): YES